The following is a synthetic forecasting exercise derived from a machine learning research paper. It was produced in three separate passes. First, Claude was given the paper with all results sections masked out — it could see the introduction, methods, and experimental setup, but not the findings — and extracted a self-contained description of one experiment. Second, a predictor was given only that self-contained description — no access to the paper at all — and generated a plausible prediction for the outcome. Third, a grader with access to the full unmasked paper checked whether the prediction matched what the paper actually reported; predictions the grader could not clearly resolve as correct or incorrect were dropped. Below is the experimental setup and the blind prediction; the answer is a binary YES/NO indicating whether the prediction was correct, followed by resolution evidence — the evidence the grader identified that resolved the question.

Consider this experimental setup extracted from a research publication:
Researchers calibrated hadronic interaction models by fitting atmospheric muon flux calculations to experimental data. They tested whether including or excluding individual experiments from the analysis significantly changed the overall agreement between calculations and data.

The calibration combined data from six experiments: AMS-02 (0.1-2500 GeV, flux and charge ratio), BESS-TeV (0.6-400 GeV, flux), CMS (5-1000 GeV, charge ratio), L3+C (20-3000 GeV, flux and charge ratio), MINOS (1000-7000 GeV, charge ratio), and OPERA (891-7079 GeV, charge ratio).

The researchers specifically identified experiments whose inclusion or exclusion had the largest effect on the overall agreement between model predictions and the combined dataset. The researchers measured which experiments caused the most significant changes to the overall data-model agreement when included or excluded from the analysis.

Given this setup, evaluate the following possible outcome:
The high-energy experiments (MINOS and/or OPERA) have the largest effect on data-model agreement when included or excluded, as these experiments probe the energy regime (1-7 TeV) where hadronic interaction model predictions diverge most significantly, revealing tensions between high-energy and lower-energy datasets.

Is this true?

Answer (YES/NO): NO